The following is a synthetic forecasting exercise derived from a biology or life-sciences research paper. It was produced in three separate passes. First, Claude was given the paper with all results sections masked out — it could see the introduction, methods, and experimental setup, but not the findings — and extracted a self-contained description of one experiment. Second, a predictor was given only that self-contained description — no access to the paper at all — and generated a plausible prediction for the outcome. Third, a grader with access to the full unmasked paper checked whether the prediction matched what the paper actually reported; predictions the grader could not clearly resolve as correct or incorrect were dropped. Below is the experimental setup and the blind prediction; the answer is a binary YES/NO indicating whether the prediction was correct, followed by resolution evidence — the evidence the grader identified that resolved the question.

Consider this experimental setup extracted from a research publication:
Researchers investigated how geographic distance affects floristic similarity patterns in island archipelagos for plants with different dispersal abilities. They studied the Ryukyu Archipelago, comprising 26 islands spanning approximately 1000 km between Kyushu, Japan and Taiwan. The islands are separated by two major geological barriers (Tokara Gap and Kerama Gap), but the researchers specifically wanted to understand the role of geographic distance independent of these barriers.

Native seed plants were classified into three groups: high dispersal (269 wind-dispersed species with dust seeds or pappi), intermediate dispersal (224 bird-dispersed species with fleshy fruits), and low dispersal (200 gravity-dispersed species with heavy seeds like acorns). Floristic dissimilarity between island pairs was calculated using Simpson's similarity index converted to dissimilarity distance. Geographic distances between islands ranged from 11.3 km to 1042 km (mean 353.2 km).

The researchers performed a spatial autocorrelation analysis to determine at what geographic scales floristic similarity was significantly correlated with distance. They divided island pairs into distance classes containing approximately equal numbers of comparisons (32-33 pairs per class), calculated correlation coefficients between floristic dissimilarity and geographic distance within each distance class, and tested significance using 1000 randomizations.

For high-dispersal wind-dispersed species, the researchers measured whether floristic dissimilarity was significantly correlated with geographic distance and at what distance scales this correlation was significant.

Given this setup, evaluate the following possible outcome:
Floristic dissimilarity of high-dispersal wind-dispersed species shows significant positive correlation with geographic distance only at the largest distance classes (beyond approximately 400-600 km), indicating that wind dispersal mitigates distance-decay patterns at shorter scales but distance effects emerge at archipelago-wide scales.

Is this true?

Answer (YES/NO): NO